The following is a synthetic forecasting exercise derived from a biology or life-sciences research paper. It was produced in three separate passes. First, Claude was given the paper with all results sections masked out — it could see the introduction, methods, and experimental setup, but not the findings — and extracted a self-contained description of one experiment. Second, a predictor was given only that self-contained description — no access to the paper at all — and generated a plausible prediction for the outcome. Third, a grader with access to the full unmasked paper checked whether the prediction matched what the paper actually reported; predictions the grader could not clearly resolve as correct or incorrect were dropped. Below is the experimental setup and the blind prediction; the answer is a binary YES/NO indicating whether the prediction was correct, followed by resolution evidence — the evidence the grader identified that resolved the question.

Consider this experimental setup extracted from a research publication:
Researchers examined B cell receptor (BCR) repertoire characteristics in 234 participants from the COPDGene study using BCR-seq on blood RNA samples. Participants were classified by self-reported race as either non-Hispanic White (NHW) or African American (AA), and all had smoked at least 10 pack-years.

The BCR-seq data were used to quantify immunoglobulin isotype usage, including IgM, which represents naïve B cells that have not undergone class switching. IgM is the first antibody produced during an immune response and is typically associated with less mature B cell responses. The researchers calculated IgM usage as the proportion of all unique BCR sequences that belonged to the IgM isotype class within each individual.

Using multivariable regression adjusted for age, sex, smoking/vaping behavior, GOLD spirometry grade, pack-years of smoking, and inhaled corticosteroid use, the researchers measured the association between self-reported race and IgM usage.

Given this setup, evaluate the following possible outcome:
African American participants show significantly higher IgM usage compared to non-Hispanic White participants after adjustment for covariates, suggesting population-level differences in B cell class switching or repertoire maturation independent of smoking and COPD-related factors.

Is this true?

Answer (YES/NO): NO